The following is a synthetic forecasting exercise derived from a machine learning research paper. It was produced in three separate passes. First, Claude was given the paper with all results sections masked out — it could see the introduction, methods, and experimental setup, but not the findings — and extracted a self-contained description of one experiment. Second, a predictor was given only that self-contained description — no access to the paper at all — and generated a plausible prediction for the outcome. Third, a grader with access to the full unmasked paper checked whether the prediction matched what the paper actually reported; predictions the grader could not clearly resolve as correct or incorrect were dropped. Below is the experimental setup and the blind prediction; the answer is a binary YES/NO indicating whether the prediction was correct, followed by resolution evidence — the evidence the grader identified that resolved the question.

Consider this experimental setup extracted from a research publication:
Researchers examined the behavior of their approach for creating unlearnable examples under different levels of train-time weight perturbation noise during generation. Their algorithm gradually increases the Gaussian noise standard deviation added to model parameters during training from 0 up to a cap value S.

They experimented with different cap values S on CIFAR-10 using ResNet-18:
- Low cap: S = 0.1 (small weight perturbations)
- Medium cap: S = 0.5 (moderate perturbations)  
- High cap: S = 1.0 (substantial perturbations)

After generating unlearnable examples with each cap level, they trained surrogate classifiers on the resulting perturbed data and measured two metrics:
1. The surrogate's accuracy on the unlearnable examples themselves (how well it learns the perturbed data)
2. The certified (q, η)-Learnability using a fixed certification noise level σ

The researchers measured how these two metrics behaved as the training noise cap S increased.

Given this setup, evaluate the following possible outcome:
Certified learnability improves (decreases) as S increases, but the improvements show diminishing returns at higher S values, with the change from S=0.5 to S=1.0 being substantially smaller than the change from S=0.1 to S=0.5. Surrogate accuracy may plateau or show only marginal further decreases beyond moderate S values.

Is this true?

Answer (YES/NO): NO